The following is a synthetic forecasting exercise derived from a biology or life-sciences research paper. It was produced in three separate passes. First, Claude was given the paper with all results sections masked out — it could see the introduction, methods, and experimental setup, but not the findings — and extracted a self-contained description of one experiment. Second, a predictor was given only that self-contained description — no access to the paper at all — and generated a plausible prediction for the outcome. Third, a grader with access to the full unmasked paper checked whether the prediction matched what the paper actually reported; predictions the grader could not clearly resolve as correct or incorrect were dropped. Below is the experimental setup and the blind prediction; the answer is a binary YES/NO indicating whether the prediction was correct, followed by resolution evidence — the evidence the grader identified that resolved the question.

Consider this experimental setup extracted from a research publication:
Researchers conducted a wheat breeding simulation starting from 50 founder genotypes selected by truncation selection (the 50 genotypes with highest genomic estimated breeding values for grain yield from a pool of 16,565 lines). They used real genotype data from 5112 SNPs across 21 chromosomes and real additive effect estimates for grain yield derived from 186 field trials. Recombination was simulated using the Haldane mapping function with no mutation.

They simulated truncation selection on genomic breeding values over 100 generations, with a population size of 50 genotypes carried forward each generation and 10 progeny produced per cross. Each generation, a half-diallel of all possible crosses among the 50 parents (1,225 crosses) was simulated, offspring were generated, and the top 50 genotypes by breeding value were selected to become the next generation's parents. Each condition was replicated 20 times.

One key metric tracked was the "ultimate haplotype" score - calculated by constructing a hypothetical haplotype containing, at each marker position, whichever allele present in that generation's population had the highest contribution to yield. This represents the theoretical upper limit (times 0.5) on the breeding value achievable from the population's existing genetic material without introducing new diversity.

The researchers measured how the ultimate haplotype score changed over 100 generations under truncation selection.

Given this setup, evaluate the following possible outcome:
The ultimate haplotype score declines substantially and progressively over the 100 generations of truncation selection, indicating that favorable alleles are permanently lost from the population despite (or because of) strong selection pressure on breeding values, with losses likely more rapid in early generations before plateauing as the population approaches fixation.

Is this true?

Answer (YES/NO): YES